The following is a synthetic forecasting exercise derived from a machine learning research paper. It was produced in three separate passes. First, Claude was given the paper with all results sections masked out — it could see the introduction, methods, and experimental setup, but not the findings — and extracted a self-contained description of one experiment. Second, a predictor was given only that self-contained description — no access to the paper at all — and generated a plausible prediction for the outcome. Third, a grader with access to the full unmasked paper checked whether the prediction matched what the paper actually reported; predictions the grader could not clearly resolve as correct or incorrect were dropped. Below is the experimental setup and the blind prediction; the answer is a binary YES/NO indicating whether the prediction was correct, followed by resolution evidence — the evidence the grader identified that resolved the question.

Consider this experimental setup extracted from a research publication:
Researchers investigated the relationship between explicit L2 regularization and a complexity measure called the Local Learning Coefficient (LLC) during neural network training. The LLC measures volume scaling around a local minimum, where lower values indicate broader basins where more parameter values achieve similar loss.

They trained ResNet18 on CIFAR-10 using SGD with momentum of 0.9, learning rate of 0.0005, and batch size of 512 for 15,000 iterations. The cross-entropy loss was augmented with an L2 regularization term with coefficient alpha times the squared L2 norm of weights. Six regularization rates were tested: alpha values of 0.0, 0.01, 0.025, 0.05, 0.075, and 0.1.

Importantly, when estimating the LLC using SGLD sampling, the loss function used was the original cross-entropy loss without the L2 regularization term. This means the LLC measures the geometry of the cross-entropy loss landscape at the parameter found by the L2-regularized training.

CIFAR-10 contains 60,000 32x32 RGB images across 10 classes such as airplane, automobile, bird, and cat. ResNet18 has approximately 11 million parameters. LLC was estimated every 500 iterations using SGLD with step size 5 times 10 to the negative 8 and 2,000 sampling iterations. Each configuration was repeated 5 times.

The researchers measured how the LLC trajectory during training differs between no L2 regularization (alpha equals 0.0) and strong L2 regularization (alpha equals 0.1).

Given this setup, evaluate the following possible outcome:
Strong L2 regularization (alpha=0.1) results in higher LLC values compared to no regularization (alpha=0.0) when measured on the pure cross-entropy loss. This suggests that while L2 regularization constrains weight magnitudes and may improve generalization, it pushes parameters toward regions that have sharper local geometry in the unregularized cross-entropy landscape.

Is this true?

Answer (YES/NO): NO